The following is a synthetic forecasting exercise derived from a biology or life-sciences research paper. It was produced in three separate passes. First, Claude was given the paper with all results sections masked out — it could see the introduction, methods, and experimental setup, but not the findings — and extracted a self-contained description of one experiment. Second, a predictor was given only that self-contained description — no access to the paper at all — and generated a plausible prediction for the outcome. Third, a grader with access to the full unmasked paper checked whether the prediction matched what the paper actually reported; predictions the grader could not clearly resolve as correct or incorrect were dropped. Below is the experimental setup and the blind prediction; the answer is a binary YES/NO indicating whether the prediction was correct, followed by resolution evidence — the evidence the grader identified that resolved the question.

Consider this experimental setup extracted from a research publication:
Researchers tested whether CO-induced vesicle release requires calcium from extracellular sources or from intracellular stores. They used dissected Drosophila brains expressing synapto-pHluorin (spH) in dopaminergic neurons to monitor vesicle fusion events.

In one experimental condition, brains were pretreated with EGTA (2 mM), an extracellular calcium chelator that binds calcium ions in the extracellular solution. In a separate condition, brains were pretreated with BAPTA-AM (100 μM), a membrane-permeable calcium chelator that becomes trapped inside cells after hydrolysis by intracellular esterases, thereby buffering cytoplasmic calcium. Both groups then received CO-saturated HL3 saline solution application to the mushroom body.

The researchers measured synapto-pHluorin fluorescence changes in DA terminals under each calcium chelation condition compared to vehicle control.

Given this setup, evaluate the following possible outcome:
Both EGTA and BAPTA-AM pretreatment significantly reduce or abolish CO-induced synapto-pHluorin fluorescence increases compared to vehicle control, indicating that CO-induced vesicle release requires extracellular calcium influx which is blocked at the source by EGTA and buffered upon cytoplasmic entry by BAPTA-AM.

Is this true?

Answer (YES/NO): NO